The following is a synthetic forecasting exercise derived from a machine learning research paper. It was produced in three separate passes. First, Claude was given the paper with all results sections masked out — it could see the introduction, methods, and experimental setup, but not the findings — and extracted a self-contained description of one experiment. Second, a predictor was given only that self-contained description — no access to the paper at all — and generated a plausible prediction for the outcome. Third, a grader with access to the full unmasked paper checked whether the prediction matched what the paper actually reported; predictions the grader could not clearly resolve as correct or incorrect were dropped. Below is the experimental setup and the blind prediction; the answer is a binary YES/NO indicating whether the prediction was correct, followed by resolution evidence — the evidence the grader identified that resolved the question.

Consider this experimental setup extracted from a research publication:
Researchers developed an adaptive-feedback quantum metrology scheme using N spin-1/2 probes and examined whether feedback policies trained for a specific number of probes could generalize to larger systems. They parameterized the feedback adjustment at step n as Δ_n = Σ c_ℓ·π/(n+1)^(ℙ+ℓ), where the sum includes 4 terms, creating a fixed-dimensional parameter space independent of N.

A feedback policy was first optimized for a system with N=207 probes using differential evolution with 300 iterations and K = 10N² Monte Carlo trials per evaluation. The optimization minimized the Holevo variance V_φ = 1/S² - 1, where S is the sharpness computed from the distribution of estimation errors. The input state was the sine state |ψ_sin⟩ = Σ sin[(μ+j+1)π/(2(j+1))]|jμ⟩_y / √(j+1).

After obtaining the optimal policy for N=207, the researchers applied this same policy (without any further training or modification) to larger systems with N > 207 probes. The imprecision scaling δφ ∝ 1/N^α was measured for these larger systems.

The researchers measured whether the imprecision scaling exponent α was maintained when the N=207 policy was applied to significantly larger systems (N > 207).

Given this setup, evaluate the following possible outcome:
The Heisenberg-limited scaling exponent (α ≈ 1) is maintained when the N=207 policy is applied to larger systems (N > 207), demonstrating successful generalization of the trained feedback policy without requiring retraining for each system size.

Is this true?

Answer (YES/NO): NO